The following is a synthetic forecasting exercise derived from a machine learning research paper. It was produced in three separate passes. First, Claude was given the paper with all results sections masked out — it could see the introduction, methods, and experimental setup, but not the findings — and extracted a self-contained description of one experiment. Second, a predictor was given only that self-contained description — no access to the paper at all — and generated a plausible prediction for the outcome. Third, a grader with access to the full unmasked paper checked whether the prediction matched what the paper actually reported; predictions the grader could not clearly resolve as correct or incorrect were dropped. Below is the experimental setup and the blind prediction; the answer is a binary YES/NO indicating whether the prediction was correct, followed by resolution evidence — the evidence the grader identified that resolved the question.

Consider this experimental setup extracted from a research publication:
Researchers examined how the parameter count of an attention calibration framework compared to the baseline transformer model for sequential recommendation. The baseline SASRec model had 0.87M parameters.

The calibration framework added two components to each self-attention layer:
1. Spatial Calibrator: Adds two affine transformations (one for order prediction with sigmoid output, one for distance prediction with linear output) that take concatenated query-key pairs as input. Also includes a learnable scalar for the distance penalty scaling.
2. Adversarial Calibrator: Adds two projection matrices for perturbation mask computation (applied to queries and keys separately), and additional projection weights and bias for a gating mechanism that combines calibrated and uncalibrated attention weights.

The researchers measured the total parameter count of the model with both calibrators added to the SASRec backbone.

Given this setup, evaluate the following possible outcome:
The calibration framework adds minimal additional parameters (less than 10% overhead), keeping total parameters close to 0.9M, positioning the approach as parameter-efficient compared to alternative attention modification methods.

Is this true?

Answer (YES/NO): YES